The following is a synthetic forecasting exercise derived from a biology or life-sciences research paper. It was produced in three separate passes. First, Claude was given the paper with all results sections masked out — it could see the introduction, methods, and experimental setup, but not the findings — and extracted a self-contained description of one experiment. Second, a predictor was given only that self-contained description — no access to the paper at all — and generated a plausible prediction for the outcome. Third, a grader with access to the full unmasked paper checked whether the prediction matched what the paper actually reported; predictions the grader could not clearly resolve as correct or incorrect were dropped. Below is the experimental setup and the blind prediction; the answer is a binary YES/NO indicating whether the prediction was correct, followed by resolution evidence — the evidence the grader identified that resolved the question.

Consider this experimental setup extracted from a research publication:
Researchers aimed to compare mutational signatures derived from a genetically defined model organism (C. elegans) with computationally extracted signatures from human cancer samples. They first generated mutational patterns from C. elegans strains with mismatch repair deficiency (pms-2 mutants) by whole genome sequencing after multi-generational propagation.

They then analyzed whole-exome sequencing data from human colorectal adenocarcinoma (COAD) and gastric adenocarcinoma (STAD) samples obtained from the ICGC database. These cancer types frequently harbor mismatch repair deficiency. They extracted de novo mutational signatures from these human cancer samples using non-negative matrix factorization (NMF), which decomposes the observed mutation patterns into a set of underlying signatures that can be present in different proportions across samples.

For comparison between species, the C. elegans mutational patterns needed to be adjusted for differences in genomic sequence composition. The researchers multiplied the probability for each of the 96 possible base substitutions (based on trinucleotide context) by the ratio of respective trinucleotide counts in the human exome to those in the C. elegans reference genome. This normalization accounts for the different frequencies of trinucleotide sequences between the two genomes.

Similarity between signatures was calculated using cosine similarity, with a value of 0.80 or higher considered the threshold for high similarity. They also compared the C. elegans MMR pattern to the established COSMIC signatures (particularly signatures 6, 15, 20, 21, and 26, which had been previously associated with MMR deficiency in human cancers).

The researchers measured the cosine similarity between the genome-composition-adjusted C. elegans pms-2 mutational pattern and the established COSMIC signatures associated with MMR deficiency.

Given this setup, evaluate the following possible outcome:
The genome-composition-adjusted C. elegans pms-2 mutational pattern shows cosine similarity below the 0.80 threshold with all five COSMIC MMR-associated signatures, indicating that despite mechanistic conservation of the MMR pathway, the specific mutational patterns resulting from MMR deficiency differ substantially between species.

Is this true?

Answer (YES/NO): YES